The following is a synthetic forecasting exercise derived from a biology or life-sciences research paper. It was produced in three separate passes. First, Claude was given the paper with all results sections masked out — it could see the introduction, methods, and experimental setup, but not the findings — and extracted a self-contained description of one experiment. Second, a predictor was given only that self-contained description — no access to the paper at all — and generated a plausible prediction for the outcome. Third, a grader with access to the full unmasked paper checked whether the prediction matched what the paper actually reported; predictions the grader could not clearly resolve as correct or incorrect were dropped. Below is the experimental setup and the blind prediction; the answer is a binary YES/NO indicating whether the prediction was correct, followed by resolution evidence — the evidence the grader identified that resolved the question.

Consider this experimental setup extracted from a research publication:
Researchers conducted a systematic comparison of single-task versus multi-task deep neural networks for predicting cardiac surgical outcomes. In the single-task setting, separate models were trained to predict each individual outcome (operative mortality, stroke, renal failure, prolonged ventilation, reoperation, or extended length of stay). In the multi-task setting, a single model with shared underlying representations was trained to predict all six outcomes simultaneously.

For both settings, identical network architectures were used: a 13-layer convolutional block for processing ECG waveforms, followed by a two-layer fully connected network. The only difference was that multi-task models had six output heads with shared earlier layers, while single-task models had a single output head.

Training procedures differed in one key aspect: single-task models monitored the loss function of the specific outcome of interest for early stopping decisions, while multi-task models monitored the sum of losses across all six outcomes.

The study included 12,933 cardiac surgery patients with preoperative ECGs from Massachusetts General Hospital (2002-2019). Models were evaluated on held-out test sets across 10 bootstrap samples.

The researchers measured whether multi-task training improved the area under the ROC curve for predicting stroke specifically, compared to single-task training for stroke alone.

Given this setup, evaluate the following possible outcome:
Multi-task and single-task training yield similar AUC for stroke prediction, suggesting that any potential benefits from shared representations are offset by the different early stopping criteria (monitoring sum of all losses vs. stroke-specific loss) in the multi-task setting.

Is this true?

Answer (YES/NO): NO